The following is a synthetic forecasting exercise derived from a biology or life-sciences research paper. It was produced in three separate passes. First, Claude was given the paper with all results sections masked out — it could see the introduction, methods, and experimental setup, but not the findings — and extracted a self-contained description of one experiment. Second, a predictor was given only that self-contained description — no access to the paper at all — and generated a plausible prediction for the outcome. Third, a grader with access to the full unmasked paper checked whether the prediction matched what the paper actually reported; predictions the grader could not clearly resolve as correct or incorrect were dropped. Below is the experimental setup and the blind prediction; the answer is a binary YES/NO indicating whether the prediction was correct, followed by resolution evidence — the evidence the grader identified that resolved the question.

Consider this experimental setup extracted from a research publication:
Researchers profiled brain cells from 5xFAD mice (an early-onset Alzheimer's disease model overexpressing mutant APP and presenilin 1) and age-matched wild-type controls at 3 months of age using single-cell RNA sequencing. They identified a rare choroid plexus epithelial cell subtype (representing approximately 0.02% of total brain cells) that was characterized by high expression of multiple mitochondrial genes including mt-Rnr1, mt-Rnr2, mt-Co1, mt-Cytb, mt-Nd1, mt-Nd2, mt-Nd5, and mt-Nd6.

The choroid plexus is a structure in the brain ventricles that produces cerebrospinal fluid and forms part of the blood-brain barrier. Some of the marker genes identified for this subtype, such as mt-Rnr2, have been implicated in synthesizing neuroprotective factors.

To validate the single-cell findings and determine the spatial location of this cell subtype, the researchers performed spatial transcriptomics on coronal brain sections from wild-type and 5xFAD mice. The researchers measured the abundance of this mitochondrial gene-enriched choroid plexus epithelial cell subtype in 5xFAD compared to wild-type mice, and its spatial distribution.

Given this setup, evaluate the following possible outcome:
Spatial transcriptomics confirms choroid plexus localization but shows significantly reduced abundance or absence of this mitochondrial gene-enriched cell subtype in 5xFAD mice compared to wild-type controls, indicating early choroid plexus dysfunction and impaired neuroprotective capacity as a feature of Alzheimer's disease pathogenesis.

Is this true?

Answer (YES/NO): YES